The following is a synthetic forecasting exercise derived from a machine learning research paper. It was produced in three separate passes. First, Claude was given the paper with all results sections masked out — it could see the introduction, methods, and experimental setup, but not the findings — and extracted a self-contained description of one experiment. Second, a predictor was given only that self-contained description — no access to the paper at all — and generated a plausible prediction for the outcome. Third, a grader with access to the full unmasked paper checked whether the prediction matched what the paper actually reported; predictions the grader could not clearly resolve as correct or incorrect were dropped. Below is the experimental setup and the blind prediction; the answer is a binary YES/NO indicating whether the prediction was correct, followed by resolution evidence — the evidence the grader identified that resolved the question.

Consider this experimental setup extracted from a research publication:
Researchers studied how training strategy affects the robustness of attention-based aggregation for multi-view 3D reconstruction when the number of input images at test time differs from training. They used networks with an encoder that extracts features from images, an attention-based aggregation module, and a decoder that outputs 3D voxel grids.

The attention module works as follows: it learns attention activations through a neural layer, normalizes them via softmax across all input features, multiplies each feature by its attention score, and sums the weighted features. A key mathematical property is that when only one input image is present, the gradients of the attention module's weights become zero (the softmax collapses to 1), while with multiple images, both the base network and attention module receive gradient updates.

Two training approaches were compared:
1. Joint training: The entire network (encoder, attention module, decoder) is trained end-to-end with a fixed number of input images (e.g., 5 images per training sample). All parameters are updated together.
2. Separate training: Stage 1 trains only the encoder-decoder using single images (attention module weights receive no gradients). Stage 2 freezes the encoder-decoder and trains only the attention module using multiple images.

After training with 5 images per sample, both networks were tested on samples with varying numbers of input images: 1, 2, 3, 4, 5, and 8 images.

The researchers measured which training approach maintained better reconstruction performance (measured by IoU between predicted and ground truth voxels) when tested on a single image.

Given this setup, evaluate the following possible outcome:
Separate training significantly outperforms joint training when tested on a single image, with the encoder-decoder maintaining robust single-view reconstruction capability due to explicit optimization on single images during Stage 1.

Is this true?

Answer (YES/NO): YES